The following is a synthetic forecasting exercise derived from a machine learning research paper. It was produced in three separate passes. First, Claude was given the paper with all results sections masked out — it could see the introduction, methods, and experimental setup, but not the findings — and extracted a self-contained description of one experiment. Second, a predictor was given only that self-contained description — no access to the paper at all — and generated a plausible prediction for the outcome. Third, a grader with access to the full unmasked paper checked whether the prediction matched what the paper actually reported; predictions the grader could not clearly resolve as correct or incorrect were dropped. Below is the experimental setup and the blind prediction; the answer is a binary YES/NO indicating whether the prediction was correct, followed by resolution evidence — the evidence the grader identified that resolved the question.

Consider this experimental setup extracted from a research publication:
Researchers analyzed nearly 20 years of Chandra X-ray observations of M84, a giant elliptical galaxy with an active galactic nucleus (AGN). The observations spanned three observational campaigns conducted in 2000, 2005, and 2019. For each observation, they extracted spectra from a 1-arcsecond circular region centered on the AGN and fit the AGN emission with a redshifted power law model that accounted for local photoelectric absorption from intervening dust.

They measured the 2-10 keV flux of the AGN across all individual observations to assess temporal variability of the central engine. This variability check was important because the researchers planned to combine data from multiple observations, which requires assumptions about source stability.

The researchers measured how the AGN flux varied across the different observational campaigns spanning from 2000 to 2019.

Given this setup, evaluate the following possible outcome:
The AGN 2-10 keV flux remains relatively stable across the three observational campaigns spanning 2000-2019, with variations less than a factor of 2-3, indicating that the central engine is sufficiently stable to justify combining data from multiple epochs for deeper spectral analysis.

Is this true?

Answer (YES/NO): NO